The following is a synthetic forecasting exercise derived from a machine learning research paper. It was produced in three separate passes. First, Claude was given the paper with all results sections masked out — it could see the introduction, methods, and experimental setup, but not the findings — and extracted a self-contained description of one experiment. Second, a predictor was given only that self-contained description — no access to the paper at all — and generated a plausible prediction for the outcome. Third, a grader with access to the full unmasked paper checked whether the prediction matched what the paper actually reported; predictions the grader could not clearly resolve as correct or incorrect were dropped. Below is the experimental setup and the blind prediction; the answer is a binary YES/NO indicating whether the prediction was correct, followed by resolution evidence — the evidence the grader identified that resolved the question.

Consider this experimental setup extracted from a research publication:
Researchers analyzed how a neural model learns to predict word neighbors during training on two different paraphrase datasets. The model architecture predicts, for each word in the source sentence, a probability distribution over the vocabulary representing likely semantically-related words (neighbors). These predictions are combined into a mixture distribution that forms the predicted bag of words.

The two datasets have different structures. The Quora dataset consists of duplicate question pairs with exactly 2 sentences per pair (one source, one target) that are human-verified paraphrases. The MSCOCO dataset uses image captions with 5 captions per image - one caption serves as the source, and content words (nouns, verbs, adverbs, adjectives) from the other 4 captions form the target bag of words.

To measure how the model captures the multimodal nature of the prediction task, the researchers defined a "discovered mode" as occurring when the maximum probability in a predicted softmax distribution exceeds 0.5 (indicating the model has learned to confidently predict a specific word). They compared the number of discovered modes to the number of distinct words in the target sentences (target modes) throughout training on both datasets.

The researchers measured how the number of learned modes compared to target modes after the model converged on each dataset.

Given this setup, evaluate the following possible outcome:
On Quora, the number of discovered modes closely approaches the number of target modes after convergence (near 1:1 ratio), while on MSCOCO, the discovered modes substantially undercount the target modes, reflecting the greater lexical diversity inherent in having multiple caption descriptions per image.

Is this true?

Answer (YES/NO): NO